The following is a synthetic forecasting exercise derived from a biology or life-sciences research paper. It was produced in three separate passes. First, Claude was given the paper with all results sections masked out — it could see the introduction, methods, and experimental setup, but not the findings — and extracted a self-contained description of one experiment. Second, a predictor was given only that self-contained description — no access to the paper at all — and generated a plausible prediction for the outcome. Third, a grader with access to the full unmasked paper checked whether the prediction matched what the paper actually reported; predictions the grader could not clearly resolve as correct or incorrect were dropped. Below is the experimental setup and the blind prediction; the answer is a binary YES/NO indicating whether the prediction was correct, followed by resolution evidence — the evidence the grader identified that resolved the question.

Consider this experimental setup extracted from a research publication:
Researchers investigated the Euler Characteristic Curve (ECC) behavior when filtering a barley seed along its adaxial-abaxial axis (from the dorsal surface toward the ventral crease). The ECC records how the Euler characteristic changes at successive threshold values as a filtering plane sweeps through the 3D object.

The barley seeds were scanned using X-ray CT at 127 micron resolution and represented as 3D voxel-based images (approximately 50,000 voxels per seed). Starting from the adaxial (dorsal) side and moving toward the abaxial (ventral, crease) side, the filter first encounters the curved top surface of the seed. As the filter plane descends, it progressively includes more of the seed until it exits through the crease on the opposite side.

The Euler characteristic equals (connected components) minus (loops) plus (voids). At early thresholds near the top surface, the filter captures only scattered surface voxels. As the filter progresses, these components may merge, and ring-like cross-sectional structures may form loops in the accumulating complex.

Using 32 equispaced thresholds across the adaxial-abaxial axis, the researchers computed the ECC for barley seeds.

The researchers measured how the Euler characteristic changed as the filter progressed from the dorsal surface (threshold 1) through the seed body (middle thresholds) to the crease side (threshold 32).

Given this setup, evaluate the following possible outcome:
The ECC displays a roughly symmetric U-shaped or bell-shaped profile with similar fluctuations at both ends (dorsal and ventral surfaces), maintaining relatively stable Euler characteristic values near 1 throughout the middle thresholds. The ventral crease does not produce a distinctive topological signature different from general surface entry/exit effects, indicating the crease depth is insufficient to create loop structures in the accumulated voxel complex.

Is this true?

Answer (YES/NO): NO